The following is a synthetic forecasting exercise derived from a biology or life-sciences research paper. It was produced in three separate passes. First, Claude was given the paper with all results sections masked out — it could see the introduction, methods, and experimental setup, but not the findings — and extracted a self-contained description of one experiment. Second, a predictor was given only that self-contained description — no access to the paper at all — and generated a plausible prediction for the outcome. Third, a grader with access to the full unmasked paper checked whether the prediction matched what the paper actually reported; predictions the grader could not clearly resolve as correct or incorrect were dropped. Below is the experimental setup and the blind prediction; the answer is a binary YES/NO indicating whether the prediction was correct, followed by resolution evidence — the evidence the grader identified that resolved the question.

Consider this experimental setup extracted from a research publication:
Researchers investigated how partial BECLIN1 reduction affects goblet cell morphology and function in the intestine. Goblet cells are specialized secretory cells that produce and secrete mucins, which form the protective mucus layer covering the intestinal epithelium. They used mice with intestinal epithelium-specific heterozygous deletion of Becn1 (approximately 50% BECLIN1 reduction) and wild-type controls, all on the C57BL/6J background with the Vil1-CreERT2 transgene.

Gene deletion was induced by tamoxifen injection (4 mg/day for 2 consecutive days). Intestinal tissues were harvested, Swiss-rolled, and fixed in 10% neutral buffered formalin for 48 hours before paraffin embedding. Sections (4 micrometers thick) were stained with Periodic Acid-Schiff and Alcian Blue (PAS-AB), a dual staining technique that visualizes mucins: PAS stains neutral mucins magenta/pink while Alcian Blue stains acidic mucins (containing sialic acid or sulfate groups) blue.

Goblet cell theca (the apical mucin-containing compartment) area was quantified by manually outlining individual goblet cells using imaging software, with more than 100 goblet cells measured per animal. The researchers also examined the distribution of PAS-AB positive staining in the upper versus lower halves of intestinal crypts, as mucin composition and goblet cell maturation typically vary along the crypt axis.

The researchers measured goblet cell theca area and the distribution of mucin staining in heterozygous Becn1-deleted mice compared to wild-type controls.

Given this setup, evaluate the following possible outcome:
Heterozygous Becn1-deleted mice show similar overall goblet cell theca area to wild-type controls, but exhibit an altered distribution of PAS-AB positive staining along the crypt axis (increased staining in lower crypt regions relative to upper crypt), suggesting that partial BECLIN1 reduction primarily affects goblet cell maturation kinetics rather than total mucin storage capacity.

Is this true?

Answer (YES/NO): NO